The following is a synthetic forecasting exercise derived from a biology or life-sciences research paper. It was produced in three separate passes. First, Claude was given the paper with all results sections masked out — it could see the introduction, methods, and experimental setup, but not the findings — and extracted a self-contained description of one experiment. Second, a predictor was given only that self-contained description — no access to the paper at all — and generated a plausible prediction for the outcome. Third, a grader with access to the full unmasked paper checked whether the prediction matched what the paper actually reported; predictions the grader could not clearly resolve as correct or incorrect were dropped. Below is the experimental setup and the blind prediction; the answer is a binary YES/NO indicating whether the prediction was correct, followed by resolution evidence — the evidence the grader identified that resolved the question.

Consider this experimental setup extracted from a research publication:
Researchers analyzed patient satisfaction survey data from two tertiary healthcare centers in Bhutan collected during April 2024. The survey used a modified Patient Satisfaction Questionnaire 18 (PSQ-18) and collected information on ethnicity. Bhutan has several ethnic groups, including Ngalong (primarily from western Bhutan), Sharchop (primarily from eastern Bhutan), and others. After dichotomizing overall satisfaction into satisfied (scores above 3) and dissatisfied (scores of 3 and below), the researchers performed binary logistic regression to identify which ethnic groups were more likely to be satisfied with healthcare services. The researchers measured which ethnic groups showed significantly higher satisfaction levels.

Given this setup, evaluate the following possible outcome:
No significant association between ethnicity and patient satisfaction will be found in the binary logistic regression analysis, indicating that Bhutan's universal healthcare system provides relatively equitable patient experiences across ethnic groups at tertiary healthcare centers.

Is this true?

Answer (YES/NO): NO